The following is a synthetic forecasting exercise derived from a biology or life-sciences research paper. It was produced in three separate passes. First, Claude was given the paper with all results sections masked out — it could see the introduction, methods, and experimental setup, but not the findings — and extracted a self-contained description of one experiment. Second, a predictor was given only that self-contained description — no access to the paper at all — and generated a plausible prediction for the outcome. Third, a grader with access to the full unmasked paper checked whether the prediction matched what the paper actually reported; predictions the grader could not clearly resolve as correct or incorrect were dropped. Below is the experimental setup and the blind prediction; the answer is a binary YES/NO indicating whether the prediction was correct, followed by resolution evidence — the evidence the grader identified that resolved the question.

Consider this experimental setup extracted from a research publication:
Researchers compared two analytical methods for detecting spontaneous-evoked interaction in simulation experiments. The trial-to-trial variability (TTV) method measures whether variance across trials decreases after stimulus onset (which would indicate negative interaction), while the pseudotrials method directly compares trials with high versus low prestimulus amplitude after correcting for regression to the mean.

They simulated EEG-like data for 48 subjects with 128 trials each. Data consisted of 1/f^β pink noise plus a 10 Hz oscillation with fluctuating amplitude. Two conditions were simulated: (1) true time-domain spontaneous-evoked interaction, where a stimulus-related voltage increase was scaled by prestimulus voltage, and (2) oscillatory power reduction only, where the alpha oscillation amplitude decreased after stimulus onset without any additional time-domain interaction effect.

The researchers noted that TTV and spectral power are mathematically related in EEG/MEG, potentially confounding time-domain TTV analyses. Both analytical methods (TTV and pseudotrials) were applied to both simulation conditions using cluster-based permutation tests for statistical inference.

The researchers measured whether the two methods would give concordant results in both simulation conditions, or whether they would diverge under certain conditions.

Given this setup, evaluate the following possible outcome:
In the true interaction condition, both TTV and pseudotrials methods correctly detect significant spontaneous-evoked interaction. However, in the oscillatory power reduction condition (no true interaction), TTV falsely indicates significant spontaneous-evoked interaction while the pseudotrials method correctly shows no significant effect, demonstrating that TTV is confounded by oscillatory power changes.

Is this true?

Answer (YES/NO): YES